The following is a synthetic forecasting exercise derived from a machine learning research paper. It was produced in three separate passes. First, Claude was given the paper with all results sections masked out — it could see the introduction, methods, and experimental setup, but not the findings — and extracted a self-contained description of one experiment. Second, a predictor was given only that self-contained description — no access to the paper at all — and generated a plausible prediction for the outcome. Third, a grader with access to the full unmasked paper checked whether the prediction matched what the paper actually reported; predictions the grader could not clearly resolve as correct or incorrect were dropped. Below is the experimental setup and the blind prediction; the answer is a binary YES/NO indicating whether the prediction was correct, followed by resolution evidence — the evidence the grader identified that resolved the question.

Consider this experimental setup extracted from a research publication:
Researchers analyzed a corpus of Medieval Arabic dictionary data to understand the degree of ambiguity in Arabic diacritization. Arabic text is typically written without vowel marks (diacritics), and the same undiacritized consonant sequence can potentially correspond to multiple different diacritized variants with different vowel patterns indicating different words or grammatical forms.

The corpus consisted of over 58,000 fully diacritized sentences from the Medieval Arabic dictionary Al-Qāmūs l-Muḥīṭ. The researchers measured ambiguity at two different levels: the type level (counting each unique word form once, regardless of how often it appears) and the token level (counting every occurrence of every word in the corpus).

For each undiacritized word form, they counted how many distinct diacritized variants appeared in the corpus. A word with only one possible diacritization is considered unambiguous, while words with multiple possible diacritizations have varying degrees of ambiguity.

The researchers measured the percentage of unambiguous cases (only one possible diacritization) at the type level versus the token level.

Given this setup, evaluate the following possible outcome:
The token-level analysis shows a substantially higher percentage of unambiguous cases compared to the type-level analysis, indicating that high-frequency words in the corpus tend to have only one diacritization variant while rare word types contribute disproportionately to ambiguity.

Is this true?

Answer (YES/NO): NO